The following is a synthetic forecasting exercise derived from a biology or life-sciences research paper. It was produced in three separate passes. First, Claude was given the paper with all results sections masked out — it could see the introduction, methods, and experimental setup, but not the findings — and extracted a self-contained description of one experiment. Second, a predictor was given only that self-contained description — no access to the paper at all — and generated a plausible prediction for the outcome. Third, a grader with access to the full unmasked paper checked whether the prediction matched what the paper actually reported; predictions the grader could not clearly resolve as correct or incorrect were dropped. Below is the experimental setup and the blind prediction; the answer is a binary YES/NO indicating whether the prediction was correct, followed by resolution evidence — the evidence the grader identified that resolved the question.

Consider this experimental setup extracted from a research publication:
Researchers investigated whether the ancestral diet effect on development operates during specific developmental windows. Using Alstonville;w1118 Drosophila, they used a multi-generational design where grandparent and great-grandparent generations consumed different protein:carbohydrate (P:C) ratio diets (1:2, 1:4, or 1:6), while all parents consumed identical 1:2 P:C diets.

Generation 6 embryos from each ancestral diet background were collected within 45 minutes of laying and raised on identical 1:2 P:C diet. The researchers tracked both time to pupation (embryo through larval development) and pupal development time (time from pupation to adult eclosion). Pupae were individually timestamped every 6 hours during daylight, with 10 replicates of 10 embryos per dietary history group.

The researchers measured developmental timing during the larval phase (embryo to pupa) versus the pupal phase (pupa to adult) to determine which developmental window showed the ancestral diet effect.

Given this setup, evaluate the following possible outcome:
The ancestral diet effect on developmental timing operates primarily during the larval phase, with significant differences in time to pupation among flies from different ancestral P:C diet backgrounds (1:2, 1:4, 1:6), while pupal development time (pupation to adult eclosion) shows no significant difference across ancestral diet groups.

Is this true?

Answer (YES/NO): YES